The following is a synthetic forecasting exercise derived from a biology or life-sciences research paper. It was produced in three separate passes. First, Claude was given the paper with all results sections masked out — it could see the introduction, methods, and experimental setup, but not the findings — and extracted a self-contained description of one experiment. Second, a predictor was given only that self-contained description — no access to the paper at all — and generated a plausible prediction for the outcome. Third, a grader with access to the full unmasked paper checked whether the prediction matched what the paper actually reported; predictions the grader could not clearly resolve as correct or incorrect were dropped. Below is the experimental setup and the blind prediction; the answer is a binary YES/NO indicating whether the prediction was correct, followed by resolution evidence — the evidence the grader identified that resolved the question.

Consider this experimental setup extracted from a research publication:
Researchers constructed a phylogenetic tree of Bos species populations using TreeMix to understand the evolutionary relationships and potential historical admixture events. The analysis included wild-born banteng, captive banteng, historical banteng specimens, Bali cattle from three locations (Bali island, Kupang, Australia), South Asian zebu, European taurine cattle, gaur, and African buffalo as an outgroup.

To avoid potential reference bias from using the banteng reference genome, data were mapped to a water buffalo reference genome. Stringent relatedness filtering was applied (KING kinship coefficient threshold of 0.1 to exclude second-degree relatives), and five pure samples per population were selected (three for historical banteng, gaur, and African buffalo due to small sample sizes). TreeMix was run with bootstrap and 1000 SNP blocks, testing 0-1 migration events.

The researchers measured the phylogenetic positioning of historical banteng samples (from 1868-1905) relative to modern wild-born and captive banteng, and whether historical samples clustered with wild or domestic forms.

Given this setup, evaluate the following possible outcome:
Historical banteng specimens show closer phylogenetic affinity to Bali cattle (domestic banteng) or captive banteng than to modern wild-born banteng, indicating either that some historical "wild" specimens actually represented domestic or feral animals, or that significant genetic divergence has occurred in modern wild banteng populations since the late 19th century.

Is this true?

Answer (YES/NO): NO